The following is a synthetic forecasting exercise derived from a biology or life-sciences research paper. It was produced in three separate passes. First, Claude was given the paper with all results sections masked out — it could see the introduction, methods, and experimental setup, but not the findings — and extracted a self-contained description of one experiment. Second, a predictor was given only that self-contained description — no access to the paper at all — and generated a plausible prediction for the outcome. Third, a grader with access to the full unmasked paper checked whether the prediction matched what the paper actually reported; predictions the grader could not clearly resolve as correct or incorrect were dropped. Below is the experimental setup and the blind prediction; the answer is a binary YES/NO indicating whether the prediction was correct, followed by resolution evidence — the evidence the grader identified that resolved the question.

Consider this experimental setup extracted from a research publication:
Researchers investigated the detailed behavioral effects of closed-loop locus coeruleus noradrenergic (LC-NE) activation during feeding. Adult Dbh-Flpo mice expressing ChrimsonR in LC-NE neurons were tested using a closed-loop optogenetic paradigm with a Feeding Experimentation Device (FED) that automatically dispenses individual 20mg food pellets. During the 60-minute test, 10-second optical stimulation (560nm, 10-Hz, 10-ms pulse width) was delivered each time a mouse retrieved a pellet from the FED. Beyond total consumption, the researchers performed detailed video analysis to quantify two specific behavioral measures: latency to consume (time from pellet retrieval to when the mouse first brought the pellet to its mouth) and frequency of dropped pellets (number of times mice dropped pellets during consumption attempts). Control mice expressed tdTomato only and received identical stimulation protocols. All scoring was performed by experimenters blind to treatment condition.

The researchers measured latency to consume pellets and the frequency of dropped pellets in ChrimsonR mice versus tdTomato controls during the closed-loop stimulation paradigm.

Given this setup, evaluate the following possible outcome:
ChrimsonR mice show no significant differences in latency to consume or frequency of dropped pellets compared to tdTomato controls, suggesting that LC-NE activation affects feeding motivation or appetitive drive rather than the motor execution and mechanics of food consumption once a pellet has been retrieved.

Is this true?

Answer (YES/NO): YES